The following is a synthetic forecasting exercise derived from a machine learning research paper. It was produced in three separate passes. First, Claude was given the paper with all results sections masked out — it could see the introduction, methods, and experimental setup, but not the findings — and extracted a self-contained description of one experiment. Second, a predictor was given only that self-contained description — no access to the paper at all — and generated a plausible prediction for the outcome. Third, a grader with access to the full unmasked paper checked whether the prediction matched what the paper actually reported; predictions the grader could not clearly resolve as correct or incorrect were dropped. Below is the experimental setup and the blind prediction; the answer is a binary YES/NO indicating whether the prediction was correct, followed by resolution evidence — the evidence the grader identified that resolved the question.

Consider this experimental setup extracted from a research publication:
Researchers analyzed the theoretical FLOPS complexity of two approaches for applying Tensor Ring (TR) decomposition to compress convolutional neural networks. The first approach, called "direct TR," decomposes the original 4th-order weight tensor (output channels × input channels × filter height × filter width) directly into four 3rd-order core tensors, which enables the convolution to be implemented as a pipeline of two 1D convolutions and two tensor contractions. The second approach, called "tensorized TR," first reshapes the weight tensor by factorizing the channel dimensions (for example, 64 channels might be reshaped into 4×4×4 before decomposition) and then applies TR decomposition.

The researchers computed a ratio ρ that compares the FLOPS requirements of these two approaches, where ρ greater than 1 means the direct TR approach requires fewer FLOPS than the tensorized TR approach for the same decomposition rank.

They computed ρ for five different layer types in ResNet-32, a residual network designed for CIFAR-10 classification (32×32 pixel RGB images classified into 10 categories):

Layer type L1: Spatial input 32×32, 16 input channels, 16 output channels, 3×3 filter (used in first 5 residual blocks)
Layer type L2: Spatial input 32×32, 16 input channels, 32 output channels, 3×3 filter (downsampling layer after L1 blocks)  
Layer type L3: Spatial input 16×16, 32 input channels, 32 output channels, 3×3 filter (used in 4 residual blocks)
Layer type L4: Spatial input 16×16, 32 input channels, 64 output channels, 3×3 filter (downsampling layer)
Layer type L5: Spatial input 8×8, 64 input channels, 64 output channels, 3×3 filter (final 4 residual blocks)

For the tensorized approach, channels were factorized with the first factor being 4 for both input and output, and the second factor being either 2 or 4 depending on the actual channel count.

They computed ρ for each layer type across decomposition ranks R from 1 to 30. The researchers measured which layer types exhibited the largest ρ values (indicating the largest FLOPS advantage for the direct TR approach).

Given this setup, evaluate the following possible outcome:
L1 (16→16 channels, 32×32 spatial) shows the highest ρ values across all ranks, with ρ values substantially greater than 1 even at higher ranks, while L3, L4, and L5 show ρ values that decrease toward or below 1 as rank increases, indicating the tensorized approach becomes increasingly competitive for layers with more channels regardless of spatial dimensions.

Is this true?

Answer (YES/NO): NO